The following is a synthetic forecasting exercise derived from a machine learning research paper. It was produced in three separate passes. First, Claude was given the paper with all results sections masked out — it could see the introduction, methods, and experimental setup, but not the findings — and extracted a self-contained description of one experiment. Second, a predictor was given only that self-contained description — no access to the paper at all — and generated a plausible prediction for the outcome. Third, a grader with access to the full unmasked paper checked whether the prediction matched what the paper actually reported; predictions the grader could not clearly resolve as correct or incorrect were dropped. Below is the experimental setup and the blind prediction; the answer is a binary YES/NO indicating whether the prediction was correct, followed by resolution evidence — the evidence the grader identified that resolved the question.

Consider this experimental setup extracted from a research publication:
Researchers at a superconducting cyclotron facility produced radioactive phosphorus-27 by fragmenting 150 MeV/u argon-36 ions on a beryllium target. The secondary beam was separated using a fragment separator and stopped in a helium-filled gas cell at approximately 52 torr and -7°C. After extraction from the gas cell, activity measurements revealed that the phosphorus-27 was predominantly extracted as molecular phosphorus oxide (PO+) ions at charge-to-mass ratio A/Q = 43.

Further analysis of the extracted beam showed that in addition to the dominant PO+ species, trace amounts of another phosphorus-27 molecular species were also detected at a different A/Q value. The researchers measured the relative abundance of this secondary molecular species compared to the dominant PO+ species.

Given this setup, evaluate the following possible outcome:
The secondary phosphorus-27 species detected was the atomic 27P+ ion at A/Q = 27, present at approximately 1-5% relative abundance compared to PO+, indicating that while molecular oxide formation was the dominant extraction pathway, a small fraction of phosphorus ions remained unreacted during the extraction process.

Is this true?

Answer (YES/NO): NO